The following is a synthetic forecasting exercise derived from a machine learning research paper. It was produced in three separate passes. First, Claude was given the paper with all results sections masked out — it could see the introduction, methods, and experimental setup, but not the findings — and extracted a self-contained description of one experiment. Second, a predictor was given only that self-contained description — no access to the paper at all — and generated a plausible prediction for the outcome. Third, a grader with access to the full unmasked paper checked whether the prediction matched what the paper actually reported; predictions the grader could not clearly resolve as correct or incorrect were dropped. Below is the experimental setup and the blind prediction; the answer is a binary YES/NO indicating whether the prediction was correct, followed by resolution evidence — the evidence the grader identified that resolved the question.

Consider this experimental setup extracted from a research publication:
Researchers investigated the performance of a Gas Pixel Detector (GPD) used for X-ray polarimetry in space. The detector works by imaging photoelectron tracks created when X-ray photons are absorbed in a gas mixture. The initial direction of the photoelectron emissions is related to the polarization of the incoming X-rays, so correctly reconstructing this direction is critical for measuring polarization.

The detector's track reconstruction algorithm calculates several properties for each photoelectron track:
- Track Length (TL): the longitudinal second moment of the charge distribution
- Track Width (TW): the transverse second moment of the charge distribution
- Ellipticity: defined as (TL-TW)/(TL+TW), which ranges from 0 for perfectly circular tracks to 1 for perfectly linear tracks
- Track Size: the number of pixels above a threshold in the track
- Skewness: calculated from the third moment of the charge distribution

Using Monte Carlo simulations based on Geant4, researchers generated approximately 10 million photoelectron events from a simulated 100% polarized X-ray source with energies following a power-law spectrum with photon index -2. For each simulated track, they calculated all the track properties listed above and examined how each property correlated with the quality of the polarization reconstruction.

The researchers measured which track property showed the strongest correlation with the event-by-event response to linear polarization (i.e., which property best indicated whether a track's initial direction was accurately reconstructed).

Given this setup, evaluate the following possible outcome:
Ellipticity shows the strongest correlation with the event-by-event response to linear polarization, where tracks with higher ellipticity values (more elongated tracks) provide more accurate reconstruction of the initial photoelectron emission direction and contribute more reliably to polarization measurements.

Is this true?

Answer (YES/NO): YES